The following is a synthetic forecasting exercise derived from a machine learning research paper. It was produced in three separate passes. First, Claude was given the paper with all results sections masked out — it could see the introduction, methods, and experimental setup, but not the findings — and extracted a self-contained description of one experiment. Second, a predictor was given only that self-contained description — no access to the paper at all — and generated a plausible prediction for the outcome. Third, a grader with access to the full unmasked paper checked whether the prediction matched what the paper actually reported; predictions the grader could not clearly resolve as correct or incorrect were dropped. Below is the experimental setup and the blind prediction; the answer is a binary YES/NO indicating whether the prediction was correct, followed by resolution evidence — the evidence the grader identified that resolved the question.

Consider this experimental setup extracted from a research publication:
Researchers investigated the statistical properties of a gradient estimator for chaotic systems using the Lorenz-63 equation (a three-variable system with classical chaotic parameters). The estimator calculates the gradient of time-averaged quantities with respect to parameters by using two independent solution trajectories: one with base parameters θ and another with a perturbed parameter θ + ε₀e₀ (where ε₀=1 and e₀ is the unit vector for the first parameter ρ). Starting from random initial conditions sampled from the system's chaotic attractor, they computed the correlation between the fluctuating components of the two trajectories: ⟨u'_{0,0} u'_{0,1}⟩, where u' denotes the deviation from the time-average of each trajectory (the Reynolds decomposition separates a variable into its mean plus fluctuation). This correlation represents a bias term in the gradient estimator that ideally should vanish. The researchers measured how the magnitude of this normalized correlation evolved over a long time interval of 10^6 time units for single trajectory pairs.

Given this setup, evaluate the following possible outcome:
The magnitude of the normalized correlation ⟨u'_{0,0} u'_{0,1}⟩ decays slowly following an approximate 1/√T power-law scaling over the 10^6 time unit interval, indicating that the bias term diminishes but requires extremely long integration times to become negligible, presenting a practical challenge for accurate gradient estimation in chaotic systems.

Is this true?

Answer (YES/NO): YES